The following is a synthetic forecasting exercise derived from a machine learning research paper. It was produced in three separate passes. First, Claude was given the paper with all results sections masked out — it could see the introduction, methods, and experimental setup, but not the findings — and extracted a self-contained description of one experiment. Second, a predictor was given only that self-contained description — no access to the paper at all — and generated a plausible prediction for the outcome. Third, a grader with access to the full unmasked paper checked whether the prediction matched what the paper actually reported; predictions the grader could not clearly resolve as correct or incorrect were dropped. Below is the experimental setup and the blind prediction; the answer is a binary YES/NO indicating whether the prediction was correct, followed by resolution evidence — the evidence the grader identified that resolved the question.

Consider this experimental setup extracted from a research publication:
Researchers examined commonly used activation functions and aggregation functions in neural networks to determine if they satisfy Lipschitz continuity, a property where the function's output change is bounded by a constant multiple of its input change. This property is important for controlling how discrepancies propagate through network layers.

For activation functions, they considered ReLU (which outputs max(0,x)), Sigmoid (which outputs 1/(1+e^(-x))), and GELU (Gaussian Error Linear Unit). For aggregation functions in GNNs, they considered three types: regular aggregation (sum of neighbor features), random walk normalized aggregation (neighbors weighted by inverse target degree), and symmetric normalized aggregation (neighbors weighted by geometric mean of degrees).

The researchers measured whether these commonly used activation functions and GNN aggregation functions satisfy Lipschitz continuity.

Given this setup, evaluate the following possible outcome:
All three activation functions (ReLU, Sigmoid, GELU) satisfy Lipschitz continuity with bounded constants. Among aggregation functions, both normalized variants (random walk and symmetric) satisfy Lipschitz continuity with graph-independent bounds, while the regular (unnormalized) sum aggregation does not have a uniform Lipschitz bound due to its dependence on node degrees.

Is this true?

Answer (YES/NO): YES